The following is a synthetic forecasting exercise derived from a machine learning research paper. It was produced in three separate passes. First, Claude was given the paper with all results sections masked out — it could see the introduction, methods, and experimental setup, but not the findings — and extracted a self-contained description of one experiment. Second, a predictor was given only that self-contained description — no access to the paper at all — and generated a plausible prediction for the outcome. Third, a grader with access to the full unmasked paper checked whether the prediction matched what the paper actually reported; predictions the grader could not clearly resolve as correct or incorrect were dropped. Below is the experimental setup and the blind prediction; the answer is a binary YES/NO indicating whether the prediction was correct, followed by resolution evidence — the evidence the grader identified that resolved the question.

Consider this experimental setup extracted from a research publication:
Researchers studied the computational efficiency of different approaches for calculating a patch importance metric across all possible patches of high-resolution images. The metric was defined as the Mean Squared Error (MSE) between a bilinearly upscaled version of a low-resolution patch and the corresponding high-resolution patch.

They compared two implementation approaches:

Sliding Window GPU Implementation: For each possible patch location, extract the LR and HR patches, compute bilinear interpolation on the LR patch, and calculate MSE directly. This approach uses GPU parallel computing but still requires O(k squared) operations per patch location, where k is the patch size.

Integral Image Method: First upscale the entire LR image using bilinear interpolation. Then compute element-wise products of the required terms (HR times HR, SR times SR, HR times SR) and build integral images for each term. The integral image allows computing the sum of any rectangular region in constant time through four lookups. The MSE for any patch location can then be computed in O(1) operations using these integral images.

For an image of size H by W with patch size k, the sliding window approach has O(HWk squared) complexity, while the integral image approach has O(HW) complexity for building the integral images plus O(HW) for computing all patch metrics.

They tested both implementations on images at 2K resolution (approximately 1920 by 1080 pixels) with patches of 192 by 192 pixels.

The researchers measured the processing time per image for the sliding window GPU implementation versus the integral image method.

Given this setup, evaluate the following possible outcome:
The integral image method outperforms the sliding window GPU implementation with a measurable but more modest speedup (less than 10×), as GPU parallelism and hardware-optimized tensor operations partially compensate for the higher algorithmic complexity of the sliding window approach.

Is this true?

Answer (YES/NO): NO